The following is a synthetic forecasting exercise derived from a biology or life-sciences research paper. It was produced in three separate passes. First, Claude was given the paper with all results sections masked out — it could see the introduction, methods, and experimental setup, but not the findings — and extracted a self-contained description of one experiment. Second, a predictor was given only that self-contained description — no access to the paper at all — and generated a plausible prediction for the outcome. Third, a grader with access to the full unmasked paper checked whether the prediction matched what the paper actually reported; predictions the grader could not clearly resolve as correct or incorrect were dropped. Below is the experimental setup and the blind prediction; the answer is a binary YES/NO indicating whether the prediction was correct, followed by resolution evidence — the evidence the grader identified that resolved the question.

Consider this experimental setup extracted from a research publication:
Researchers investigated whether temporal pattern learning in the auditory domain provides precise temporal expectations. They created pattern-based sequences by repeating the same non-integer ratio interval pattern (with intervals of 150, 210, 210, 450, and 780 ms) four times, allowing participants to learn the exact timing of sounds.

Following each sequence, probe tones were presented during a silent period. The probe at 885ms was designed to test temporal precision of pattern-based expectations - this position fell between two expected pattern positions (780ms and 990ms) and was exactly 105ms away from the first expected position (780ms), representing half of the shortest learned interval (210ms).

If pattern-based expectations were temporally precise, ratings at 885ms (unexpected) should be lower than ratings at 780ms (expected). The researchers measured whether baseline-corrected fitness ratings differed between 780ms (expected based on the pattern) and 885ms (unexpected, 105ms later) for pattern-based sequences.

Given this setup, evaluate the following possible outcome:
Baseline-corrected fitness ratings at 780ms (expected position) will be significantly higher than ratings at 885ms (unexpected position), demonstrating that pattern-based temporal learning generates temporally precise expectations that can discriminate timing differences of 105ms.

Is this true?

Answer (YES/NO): NO